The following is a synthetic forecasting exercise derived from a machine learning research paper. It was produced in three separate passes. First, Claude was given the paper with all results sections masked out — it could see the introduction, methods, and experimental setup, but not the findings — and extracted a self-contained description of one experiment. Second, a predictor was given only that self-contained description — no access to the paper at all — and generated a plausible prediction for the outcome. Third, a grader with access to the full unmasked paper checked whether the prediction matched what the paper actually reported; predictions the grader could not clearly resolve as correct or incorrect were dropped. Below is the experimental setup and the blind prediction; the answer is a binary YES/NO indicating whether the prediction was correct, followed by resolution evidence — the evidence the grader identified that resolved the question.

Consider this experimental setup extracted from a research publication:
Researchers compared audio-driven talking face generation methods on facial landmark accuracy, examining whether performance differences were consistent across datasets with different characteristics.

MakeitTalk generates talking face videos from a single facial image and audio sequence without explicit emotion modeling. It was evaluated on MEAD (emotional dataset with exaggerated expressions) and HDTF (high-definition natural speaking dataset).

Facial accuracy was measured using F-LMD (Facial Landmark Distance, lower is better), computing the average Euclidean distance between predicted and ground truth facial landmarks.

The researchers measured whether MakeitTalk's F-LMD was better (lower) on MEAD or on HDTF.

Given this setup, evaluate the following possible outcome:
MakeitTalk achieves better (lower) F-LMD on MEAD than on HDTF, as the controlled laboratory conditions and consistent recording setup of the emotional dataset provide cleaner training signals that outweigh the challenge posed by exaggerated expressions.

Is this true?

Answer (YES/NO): YES